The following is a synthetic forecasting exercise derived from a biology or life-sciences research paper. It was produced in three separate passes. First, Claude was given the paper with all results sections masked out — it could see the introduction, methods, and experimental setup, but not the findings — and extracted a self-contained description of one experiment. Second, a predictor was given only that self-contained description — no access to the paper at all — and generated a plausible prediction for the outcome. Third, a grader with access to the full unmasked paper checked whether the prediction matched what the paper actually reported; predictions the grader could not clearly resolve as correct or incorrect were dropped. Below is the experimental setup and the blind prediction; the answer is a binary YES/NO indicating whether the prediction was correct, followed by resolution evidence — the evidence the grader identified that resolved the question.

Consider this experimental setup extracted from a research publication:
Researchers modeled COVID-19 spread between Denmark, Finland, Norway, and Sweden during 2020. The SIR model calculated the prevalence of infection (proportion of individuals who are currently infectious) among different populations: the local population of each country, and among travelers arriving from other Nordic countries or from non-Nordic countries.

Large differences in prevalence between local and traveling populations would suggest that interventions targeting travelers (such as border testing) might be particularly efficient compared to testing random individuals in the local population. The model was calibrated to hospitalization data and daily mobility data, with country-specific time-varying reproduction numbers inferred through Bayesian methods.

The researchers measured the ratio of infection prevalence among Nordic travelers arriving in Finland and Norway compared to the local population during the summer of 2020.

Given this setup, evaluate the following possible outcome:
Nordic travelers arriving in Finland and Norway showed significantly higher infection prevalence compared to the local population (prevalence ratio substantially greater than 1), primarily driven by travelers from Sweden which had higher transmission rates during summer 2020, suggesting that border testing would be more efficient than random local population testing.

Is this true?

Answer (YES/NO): YES